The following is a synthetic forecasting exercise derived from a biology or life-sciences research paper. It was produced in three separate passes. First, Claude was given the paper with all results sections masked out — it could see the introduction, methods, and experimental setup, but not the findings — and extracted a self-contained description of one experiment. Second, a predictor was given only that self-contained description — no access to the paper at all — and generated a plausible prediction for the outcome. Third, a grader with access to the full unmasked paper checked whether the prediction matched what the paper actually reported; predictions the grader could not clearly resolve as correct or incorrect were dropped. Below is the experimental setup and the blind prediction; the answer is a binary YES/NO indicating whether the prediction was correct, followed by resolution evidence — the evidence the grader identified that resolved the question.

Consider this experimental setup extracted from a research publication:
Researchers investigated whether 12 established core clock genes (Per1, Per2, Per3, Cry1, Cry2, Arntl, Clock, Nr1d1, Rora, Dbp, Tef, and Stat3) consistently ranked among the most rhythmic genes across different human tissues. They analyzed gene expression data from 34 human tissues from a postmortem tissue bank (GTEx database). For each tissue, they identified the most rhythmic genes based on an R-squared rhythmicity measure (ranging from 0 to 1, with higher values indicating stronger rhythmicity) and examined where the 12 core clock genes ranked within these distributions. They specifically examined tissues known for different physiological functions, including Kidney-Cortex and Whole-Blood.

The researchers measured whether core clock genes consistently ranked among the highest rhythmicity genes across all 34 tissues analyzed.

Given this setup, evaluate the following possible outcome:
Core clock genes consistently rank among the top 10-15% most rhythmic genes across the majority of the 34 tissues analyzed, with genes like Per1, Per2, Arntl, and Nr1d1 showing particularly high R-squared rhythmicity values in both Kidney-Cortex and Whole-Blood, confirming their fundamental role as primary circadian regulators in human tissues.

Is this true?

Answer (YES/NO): NO